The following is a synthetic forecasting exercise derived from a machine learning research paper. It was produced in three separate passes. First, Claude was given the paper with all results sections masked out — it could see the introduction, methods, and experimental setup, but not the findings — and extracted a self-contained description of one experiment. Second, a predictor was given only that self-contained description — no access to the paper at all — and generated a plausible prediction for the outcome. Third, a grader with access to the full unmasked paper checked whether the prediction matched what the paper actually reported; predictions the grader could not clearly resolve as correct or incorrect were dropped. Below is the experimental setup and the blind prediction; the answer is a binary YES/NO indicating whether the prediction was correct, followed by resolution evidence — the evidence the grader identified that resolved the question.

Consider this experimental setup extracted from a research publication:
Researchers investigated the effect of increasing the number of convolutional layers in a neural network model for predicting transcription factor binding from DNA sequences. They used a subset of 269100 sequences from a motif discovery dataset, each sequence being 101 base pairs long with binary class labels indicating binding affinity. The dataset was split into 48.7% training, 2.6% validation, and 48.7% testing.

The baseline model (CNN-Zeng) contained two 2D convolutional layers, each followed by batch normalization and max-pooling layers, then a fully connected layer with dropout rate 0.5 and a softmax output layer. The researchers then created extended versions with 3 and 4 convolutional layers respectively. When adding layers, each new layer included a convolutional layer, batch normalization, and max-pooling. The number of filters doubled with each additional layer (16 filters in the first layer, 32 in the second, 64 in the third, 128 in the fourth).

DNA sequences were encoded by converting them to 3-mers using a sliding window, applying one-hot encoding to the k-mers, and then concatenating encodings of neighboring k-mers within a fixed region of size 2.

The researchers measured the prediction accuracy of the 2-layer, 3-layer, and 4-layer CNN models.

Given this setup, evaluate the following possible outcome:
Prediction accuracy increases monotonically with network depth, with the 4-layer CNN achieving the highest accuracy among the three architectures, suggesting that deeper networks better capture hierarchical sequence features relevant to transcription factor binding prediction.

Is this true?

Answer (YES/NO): NO